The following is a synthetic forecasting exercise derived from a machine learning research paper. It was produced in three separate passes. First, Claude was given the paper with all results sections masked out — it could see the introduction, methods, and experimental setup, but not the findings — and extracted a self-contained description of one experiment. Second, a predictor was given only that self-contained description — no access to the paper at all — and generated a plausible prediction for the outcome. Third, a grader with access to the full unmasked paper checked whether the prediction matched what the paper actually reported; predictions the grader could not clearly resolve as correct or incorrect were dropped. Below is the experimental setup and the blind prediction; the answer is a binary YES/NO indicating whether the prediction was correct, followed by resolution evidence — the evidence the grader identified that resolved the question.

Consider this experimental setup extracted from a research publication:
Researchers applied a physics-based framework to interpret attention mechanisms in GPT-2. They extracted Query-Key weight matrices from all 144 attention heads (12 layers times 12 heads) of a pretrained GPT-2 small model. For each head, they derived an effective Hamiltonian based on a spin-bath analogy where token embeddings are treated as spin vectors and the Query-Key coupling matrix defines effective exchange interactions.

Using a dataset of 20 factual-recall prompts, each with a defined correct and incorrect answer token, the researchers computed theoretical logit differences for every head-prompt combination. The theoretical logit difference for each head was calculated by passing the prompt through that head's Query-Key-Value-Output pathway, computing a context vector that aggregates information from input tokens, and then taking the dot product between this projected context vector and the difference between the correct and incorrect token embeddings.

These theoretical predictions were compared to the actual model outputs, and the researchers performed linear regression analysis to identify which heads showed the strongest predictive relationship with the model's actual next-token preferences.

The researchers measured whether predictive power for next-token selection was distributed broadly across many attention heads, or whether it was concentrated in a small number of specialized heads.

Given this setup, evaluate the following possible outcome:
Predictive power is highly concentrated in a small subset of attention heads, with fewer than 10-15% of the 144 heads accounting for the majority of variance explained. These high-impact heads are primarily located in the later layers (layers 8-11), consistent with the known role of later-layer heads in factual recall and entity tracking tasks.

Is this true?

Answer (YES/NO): NO